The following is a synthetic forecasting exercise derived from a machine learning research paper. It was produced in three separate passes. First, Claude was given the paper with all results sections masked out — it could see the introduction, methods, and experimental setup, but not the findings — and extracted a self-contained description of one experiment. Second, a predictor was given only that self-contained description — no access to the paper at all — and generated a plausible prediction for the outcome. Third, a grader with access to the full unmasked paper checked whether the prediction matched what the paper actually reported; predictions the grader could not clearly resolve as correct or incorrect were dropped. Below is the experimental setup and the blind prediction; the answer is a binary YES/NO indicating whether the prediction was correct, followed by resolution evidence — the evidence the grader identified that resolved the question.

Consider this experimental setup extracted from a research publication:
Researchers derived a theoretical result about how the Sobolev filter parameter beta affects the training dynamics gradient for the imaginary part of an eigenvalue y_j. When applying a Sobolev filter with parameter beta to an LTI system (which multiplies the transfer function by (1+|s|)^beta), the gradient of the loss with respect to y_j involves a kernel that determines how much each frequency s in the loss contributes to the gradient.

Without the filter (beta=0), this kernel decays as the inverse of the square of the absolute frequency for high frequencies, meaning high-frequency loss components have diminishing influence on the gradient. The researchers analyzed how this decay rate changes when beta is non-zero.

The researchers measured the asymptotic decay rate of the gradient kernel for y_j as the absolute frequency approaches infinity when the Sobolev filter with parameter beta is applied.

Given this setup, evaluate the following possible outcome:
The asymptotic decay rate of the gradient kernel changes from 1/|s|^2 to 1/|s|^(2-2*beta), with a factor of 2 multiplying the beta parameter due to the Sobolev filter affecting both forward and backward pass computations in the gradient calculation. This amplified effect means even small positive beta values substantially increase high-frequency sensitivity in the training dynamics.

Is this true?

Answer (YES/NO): NO